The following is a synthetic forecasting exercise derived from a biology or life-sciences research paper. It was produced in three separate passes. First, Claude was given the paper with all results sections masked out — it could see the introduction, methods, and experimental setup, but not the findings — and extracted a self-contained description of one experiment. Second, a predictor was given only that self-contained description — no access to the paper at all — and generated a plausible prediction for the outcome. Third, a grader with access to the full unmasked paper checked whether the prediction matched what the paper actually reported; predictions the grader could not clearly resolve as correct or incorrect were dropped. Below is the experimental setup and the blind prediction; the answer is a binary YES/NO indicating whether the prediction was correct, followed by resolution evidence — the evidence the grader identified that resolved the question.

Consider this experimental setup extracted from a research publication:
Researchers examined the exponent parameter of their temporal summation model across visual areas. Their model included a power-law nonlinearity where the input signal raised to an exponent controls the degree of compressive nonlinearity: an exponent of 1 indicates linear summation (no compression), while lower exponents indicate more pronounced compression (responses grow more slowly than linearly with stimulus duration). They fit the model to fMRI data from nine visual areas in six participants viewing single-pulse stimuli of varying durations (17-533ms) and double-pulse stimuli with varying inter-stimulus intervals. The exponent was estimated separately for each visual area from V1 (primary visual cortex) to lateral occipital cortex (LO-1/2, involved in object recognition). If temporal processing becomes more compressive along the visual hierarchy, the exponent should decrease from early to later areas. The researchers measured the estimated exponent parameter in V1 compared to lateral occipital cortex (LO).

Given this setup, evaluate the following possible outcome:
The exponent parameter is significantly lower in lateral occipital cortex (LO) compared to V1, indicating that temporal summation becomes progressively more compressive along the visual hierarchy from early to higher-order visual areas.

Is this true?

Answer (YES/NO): YES